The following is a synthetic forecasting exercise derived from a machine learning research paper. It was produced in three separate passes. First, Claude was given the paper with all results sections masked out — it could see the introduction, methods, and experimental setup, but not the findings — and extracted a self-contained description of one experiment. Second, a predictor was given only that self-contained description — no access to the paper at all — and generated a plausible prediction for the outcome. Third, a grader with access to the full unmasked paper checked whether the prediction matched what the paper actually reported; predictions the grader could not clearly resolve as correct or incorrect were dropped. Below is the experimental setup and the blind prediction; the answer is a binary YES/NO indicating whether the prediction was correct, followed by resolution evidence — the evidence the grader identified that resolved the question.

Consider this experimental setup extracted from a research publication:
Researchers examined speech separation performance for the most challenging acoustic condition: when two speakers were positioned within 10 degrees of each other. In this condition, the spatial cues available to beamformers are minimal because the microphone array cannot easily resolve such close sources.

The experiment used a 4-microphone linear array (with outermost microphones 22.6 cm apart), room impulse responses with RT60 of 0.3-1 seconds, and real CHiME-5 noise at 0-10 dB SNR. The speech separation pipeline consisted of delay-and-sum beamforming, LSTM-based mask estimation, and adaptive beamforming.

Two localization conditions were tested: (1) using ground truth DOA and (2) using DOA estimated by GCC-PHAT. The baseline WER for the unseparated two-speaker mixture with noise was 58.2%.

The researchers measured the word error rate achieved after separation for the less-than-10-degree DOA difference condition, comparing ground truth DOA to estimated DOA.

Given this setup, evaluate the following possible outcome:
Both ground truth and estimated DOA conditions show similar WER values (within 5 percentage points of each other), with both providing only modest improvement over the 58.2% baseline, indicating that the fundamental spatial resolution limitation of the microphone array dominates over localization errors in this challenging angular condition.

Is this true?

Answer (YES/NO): NO